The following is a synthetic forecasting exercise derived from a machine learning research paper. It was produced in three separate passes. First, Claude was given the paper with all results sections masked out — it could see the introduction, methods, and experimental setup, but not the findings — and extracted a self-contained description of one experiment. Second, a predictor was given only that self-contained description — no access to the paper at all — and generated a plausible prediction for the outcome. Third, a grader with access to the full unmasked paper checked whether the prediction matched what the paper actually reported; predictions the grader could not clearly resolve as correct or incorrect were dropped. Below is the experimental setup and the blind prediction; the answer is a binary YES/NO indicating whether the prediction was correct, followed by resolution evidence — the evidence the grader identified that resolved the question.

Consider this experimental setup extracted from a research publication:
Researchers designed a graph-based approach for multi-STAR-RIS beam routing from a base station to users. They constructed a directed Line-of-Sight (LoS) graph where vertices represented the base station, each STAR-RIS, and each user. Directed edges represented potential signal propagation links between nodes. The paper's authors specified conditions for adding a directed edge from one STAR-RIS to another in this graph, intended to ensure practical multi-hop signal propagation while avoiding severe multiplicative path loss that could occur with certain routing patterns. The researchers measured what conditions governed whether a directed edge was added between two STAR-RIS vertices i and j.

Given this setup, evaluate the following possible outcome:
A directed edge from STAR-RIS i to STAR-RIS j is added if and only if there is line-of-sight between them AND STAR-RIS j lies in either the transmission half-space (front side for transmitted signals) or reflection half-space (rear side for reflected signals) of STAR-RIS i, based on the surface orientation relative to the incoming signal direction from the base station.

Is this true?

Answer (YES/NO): NO